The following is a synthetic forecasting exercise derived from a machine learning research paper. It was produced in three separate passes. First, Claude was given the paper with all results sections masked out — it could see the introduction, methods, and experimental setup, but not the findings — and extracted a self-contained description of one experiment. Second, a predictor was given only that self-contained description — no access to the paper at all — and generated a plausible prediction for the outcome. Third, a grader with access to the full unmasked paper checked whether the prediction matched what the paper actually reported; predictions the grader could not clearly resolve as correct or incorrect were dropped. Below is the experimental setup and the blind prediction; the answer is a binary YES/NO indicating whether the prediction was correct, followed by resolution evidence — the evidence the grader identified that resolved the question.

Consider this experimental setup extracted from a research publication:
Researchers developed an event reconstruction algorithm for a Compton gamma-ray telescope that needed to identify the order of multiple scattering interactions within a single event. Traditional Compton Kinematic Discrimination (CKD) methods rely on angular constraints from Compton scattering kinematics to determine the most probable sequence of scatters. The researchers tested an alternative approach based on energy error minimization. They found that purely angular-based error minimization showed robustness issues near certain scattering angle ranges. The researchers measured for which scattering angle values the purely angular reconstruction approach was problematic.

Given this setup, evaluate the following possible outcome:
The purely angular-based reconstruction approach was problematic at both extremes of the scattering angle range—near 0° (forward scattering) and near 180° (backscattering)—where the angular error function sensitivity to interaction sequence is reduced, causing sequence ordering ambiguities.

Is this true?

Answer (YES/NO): YES